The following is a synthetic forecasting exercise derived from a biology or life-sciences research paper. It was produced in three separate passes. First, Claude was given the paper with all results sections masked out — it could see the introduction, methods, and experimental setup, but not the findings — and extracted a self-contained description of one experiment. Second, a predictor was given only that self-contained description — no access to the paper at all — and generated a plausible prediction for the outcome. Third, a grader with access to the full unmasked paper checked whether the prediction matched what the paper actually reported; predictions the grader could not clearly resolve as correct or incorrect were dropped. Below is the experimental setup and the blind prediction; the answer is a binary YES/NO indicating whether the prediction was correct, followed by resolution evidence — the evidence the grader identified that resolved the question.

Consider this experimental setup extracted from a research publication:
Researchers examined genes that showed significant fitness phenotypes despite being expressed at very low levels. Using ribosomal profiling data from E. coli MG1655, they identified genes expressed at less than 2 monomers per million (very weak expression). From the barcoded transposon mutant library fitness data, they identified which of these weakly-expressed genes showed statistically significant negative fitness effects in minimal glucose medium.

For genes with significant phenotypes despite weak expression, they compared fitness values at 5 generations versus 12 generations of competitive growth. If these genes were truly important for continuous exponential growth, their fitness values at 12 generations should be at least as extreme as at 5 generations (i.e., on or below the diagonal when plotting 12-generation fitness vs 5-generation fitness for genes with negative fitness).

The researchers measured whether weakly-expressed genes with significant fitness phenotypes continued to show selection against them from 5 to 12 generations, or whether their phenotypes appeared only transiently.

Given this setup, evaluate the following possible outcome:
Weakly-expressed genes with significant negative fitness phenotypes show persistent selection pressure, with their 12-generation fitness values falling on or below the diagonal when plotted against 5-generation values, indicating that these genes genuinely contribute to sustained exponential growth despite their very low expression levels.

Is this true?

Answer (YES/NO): YES